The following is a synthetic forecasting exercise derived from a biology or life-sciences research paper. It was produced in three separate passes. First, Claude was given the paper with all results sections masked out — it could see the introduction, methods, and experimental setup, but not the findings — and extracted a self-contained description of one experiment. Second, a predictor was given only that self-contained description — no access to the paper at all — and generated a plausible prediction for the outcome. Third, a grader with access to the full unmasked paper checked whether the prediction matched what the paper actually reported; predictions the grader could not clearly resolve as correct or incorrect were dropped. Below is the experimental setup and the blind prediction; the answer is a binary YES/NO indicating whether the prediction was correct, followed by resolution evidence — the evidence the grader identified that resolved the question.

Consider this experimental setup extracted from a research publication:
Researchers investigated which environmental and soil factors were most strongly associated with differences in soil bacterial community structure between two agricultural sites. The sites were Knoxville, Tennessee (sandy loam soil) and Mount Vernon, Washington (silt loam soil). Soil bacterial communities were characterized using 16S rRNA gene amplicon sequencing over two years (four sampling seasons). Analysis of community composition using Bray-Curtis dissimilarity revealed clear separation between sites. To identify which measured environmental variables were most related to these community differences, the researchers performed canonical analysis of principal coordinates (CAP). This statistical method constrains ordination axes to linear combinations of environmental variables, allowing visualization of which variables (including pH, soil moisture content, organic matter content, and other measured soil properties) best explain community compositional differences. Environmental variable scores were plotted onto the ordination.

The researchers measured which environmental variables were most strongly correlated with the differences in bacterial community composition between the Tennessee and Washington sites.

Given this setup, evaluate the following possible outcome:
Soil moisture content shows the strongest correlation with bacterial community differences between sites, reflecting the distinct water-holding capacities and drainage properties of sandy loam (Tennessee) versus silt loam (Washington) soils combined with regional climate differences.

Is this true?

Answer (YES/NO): NO